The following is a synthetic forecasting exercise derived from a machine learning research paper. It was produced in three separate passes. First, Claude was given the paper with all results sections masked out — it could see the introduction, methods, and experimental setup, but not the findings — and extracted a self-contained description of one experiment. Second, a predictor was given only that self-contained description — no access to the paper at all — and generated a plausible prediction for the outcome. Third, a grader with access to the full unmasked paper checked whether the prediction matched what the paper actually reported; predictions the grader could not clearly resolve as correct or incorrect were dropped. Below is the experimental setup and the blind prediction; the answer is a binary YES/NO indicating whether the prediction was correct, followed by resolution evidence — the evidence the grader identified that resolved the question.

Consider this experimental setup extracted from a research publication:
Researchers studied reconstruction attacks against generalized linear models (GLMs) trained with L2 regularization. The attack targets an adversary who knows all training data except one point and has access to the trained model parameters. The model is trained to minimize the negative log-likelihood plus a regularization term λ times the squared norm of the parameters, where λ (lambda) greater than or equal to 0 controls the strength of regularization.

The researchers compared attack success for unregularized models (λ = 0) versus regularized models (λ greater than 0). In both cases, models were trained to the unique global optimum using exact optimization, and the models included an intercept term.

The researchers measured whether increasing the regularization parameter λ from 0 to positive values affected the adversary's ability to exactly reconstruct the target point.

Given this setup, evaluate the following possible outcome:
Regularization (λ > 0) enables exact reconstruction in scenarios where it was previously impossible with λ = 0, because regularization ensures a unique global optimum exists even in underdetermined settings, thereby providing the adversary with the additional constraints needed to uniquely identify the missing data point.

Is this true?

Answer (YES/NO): NO